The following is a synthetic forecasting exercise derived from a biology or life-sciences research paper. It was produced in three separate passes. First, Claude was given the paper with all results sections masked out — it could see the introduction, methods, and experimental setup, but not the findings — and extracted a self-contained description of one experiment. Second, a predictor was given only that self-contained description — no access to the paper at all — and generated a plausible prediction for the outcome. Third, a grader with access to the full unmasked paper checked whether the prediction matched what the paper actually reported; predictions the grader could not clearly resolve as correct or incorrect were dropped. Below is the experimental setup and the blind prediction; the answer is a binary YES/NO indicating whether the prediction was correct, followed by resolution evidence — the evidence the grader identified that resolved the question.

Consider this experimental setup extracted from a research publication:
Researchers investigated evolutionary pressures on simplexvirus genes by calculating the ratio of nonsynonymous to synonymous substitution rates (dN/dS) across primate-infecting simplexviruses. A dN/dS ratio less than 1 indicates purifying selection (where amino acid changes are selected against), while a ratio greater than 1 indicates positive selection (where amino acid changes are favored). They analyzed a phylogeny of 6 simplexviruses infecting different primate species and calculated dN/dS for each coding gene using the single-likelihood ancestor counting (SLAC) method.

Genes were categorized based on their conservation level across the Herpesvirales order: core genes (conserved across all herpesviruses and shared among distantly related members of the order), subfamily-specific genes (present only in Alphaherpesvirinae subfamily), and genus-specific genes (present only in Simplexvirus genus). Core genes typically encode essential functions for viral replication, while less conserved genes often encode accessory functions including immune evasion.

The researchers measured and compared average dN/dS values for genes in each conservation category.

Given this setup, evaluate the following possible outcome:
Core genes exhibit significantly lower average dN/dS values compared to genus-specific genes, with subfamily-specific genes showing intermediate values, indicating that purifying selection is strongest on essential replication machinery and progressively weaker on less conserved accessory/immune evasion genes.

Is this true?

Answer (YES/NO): NO